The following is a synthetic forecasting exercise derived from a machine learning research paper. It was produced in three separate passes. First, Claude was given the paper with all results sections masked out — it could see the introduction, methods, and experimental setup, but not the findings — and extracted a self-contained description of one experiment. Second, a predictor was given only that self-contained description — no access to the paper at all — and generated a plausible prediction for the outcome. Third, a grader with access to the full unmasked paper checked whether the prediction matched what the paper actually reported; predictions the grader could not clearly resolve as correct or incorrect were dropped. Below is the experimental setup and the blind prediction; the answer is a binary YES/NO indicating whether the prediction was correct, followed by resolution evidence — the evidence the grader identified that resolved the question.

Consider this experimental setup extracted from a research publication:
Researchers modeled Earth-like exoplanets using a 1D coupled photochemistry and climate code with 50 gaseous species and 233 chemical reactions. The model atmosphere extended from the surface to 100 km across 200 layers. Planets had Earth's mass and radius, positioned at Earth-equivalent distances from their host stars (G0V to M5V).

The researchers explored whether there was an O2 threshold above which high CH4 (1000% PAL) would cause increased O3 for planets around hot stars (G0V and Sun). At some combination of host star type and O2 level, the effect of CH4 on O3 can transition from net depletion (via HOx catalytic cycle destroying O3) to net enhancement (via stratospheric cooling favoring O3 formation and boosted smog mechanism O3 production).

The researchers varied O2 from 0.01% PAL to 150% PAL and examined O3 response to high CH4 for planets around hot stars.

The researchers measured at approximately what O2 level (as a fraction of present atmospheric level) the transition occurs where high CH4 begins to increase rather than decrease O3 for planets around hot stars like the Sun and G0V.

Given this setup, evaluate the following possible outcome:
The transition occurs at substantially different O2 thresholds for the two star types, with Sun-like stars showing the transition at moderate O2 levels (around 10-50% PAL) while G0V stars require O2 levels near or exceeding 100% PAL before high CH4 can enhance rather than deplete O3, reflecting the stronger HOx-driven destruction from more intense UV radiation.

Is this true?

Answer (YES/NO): NO